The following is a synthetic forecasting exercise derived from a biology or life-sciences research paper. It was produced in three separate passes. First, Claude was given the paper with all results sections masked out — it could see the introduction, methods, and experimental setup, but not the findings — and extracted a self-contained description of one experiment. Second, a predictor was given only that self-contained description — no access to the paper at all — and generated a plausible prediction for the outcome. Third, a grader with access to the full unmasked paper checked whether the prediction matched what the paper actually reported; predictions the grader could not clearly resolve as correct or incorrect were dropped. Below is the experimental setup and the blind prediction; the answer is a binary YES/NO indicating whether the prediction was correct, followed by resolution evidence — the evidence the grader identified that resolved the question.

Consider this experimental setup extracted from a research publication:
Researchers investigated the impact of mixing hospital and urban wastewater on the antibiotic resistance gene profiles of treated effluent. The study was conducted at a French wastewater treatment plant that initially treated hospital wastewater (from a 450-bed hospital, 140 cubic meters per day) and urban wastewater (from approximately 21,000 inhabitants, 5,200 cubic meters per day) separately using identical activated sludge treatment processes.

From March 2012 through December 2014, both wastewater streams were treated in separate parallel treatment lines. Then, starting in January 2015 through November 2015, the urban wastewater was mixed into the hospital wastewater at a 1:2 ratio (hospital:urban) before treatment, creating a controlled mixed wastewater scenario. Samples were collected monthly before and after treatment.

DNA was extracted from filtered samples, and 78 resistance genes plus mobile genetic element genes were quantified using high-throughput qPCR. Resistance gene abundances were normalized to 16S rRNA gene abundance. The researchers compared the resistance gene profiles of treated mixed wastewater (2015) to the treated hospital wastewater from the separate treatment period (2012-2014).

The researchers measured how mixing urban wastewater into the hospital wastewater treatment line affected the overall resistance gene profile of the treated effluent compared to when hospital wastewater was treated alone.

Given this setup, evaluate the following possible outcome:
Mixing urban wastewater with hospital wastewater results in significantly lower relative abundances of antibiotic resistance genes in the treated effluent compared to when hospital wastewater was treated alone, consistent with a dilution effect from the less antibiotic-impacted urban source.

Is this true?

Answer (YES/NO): YES